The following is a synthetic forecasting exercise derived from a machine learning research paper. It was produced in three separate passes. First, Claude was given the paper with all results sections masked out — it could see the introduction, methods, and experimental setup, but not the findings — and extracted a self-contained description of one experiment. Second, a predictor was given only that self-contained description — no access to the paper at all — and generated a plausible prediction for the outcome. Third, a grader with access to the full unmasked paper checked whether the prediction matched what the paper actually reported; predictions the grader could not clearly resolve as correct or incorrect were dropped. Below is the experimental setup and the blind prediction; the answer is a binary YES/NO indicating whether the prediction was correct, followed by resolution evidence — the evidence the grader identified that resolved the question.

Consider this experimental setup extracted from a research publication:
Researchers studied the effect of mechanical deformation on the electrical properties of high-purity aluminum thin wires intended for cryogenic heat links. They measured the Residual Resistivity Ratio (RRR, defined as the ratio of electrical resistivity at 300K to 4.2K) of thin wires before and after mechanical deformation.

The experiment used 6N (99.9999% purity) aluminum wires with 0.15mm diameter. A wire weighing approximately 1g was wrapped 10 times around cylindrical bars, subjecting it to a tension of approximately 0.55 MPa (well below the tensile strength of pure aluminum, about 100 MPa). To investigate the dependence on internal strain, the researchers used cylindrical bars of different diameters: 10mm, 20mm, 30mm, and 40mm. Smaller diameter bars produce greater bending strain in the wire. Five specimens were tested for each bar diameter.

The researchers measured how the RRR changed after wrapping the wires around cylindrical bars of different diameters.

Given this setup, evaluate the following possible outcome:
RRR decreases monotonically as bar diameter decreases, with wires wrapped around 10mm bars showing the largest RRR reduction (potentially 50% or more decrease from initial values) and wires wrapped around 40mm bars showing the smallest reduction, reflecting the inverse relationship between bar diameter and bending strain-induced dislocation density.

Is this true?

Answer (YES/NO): NO